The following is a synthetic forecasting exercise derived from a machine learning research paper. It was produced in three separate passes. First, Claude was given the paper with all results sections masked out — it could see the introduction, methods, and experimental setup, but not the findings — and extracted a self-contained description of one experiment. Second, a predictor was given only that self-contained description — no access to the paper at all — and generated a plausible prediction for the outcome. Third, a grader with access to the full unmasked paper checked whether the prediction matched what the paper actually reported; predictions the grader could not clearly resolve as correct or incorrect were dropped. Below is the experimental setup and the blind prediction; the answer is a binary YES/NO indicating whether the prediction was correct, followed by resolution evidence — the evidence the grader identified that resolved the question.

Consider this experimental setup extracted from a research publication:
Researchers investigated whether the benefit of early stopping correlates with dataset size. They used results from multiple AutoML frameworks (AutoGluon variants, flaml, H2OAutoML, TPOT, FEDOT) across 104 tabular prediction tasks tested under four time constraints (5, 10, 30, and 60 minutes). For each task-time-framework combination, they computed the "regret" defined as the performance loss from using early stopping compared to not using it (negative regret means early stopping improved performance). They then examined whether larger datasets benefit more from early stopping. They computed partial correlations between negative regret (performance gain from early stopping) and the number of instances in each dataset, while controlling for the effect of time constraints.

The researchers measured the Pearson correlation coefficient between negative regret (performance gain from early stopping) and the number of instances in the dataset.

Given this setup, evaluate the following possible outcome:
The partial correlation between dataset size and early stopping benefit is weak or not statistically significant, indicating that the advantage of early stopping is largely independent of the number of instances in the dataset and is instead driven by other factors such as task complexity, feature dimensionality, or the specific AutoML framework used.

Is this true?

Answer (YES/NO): YES